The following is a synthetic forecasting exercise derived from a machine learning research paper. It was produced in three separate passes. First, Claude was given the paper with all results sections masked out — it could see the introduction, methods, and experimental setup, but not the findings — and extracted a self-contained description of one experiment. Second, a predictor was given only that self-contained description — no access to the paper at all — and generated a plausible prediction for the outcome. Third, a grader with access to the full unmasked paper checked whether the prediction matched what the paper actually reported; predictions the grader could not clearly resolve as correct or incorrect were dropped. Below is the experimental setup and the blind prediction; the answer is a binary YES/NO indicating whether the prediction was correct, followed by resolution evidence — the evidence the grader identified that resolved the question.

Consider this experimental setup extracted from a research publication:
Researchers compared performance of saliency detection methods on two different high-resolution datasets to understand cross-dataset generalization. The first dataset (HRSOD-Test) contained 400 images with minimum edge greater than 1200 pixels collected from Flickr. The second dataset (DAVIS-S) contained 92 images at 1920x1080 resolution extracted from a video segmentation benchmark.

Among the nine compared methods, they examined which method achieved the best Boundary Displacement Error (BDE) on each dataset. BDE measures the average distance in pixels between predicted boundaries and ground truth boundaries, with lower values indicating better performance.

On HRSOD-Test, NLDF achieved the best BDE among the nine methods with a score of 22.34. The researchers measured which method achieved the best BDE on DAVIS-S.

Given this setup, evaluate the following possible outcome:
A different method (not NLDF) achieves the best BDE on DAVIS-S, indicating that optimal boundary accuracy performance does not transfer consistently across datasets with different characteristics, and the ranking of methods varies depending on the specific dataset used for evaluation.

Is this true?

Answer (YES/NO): YES